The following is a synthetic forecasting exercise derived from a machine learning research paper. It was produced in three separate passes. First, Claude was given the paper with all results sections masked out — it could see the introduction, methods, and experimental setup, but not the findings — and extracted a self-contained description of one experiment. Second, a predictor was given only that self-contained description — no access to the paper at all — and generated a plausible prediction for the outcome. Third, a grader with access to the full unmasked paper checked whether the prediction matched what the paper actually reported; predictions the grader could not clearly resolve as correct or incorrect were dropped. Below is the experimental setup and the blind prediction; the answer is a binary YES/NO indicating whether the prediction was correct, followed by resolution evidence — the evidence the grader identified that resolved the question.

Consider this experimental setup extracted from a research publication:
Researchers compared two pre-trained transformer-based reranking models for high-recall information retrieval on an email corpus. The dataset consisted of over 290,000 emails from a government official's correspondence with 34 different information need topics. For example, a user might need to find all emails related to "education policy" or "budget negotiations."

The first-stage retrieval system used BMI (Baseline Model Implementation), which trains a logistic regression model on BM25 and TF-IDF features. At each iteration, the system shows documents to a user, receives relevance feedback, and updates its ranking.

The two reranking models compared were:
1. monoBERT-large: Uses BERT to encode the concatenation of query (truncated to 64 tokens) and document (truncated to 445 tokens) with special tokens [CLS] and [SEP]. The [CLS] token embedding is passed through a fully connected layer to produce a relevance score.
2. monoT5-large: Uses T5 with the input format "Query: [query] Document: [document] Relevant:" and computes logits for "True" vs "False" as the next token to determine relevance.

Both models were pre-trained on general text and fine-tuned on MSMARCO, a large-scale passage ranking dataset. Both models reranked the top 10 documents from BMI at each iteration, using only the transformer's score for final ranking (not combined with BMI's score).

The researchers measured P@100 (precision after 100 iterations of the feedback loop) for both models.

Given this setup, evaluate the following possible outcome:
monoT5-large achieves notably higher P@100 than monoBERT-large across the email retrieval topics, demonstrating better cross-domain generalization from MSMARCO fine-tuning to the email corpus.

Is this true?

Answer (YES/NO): NO